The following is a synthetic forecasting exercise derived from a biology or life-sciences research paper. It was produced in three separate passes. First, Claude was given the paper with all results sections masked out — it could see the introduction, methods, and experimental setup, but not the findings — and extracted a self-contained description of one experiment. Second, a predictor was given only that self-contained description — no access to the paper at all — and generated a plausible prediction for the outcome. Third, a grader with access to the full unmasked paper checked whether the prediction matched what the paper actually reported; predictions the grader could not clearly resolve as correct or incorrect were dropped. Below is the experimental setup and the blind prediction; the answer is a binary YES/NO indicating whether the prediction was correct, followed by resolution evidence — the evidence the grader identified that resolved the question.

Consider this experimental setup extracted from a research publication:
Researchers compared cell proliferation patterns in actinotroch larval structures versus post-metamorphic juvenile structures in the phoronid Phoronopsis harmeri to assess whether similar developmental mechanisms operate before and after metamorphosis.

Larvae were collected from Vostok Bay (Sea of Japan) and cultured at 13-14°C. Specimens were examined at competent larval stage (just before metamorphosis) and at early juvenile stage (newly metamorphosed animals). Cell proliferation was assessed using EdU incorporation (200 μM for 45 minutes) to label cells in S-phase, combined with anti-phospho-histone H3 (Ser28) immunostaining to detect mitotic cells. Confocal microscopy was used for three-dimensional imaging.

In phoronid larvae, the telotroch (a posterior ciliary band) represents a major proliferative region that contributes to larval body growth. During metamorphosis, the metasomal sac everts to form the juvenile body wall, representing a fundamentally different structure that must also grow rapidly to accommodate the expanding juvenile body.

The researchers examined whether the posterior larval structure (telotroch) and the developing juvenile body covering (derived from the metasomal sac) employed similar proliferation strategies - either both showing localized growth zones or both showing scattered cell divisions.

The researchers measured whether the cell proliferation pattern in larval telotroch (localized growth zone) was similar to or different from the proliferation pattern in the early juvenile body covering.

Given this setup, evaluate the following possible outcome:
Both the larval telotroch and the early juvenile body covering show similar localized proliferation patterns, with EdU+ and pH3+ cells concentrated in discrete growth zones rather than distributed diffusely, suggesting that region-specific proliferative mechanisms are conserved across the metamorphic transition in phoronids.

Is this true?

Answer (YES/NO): NO